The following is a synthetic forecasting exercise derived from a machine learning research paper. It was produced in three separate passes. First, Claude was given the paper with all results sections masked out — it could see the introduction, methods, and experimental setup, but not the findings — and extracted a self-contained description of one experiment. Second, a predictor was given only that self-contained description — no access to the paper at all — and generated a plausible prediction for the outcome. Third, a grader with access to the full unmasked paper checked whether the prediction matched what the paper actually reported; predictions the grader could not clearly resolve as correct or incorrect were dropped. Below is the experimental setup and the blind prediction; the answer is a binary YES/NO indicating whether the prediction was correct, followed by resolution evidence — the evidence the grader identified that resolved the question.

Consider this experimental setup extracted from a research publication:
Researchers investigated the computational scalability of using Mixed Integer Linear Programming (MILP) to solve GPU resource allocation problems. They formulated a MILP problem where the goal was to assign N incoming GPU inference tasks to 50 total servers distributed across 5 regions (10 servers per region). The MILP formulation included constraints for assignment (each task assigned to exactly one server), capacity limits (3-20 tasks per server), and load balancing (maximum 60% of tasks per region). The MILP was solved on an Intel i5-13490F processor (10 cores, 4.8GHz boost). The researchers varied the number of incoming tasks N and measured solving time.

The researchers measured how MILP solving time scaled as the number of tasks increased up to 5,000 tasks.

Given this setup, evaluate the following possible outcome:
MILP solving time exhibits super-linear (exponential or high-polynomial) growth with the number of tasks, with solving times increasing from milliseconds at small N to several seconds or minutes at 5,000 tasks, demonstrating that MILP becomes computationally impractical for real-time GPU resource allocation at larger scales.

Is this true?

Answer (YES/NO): YES